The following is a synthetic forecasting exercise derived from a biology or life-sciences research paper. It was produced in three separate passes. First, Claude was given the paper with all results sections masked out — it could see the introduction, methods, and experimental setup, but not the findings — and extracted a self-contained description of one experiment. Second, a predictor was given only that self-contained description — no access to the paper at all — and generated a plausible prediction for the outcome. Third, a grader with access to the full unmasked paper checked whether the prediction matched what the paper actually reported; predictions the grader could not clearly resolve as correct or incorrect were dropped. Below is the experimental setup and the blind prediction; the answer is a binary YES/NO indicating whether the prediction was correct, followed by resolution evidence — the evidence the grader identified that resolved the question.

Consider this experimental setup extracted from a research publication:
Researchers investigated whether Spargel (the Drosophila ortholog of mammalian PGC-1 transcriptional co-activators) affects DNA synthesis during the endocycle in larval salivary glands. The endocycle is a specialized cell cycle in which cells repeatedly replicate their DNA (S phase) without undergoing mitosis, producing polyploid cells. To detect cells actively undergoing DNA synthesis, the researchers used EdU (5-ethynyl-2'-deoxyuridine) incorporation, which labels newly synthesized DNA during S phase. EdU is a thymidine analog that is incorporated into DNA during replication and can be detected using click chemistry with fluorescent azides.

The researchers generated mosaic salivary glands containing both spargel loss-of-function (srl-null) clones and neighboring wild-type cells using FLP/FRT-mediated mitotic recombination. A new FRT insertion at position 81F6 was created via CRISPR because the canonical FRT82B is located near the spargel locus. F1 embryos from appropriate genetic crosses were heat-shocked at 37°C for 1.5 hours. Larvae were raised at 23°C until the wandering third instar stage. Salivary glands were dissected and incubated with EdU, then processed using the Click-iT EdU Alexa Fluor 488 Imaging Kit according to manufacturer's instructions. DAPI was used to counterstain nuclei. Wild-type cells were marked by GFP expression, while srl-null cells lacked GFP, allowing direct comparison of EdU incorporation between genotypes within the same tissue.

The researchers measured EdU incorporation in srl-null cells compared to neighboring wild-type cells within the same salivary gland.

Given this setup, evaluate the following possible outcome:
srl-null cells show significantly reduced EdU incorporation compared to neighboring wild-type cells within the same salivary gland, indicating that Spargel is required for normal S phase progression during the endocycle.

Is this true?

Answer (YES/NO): YES